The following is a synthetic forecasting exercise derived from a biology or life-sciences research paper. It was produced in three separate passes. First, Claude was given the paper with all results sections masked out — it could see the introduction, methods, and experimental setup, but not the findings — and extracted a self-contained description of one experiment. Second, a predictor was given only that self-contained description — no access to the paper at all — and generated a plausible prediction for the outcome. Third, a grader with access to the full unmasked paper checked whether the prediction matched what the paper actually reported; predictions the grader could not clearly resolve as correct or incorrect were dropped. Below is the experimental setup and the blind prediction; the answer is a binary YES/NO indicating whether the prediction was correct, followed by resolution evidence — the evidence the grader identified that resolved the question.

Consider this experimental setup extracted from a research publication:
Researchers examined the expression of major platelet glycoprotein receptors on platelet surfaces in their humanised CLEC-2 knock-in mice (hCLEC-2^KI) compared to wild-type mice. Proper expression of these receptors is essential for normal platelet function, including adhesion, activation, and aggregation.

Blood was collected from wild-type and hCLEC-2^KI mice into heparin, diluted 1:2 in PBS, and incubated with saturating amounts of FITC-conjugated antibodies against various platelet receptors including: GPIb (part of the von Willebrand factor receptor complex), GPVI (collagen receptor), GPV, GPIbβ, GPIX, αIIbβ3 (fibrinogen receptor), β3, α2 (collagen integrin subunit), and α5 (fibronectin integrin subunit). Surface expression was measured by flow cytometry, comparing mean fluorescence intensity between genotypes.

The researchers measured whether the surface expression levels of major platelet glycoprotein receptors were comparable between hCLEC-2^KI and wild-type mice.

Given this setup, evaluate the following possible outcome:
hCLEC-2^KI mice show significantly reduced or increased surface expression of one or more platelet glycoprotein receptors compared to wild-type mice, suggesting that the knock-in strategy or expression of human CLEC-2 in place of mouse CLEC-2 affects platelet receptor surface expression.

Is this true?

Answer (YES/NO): NO